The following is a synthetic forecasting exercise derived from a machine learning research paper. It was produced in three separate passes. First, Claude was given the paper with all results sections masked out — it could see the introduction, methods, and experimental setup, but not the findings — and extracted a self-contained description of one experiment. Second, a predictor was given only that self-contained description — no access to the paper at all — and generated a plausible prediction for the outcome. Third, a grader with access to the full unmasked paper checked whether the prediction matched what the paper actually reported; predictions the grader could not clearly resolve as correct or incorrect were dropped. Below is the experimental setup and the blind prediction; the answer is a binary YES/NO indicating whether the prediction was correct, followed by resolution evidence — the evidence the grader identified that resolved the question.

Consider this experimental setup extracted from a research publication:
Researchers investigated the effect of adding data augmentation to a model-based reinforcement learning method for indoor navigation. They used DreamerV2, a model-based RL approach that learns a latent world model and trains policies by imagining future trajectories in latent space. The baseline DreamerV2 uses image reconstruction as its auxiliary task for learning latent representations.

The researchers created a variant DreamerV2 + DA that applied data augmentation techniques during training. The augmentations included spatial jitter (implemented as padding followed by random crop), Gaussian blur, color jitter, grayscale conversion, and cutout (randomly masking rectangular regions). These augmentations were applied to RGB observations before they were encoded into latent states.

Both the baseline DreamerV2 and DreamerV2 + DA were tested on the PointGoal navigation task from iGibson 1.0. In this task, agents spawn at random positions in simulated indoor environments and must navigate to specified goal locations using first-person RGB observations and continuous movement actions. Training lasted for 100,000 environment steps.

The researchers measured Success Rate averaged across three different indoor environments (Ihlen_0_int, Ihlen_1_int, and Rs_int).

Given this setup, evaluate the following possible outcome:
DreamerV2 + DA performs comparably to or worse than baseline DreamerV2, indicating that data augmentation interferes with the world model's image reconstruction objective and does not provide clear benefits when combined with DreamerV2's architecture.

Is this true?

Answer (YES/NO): NO